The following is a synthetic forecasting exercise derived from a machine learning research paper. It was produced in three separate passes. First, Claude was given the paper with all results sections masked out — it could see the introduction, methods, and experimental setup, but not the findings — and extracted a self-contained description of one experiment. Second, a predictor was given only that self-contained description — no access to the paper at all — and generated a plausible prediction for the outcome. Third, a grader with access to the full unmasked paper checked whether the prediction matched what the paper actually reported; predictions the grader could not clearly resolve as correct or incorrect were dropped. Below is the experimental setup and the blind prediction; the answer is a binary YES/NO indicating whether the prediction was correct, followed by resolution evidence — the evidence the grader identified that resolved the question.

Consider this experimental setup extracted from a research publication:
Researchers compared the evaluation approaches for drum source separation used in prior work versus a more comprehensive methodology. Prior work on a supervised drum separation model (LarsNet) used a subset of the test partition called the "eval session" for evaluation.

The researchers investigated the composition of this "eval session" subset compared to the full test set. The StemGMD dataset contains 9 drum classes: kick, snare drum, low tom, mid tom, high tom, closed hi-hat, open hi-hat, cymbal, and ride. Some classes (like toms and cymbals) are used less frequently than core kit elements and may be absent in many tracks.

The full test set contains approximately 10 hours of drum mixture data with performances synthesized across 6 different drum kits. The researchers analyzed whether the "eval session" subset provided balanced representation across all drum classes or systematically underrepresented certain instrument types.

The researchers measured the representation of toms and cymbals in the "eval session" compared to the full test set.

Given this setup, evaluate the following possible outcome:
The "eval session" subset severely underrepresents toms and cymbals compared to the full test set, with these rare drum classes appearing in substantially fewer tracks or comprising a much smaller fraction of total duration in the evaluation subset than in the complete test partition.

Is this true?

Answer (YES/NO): YES